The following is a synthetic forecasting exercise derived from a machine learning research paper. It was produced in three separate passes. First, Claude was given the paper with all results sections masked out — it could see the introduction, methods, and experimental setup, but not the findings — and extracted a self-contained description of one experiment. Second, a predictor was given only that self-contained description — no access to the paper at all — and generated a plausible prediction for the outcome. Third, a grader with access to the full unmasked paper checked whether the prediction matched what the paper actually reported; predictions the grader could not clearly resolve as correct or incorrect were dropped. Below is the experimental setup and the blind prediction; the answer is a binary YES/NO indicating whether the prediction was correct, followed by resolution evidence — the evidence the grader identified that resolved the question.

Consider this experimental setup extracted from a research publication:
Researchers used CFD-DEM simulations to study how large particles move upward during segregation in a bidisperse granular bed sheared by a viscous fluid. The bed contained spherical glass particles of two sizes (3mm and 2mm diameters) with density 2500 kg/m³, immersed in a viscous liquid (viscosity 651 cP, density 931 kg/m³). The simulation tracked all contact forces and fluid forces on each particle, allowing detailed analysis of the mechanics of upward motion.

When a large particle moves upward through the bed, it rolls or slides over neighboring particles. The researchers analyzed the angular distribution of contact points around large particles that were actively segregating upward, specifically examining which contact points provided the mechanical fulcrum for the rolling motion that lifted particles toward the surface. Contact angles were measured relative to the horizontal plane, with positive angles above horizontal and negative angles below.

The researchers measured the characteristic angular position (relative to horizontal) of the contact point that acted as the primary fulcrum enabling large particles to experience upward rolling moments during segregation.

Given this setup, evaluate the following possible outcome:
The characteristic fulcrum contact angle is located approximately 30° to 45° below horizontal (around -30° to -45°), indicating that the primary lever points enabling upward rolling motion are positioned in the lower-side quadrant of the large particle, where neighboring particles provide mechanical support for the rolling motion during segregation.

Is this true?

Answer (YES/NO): YES